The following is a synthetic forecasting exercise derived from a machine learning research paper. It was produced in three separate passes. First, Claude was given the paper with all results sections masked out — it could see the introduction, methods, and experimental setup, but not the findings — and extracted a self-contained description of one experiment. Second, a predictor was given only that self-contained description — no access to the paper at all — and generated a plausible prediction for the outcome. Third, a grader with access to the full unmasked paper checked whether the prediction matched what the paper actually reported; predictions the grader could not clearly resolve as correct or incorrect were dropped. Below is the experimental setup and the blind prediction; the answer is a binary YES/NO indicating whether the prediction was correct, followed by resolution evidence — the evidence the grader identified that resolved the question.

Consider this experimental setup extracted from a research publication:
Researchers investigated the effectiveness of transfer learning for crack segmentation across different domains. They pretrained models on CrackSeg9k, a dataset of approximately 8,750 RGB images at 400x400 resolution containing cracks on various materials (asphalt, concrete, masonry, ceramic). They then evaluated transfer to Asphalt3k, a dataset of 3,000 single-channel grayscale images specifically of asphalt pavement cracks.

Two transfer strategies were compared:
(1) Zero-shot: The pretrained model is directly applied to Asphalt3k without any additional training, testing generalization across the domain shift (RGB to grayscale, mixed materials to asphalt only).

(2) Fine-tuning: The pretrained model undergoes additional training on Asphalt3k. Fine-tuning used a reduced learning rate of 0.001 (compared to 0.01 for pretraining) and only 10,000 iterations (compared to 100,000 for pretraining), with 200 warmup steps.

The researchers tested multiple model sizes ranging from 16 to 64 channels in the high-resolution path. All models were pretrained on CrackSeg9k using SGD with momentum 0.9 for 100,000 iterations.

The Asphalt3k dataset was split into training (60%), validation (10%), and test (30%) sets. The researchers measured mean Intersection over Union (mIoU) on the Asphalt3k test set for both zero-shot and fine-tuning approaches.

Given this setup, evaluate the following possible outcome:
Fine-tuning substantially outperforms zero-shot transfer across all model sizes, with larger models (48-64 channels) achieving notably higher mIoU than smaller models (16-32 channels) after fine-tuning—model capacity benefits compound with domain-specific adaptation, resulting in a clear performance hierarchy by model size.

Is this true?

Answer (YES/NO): NO